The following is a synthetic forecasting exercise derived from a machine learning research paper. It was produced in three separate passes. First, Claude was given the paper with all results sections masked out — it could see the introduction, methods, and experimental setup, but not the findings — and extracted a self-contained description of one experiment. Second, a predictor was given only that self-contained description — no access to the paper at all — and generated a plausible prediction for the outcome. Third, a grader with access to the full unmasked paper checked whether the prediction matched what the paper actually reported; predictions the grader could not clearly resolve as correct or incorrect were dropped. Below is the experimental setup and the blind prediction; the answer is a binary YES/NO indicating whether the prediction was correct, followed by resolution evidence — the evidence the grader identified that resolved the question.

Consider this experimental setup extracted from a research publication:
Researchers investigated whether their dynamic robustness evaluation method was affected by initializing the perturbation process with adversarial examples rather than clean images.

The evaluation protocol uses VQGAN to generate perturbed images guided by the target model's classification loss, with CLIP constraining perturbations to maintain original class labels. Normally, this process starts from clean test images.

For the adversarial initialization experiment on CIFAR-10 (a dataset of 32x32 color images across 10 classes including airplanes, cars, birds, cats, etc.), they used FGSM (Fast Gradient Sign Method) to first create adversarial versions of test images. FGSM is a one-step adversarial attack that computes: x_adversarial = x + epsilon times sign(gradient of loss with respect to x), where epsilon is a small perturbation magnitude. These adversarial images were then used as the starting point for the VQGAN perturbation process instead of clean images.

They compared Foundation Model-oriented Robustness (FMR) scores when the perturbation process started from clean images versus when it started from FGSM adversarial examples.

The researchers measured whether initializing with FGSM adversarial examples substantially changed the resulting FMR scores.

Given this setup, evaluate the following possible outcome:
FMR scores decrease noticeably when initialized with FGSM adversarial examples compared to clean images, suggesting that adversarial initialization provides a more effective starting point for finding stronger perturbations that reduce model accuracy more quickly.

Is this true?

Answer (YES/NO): NO